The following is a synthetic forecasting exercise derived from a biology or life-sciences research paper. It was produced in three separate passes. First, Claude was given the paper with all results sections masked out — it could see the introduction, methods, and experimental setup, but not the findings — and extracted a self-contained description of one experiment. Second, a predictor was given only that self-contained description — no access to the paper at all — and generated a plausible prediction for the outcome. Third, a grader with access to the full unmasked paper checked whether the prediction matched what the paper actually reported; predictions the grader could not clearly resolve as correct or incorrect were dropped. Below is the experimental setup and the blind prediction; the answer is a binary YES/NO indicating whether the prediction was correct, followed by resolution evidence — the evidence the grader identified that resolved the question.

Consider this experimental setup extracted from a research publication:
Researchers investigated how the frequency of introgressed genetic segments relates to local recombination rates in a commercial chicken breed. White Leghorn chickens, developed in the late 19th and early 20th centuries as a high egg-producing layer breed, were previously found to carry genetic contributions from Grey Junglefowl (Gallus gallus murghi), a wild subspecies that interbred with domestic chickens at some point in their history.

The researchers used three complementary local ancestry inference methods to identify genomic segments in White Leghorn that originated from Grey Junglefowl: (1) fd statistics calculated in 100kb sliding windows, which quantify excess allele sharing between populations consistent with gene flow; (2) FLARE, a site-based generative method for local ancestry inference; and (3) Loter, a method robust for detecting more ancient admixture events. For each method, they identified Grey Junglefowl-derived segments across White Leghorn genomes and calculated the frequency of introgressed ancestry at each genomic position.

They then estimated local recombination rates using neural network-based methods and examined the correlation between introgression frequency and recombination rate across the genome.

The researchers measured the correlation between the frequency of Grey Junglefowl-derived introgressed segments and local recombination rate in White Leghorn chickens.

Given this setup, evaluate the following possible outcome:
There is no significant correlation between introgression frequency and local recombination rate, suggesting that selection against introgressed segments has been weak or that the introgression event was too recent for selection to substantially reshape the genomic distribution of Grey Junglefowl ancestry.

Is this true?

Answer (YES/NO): NO